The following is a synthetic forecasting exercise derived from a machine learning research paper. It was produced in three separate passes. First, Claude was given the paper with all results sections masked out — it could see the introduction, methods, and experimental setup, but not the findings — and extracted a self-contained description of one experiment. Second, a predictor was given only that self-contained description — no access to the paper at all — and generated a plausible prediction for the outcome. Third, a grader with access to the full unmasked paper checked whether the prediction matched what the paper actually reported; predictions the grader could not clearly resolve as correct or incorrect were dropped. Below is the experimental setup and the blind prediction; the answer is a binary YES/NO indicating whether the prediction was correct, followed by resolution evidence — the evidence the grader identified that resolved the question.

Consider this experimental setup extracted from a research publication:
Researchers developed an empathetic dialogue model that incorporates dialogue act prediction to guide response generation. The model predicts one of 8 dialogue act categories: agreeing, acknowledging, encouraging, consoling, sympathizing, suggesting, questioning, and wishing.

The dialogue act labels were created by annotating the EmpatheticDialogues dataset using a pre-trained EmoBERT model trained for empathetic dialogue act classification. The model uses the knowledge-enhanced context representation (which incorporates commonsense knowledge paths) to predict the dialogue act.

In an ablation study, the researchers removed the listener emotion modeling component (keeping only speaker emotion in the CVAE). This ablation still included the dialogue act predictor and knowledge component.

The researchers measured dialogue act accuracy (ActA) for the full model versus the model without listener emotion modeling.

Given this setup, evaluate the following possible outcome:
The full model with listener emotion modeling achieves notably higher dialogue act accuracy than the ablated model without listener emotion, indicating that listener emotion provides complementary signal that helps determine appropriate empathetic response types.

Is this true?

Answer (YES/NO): YES